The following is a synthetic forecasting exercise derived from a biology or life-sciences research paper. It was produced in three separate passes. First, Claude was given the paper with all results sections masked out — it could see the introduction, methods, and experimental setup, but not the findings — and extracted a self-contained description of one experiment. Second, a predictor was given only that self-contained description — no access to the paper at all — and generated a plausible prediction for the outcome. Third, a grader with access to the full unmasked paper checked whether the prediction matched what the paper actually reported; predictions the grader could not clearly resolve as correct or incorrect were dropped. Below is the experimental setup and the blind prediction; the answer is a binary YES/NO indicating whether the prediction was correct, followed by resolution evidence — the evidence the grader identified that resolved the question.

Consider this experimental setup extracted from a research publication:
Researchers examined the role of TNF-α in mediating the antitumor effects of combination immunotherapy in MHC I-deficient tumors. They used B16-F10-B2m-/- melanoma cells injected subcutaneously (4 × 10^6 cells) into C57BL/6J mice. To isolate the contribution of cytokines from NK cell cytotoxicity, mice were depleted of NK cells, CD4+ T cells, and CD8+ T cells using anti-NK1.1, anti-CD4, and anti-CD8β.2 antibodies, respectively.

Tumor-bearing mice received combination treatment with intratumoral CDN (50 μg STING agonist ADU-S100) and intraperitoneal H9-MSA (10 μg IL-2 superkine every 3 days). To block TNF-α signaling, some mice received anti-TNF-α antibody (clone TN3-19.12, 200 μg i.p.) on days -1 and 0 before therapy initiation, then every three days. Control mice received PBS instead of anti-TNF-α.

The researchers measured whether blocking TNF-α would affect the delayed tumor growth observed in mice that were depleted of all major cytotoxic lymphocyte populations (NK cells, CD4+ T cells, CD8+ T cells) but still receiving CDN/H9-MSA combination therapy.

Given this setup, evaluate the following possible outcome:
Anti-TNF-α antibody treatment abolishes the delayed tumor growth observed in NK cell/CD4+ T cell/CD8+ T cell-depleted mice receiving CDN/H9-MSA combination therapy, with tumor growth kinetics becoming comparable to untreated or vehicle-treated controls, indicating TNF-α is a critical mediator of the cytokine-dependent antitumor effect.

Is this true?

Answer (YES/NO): NO